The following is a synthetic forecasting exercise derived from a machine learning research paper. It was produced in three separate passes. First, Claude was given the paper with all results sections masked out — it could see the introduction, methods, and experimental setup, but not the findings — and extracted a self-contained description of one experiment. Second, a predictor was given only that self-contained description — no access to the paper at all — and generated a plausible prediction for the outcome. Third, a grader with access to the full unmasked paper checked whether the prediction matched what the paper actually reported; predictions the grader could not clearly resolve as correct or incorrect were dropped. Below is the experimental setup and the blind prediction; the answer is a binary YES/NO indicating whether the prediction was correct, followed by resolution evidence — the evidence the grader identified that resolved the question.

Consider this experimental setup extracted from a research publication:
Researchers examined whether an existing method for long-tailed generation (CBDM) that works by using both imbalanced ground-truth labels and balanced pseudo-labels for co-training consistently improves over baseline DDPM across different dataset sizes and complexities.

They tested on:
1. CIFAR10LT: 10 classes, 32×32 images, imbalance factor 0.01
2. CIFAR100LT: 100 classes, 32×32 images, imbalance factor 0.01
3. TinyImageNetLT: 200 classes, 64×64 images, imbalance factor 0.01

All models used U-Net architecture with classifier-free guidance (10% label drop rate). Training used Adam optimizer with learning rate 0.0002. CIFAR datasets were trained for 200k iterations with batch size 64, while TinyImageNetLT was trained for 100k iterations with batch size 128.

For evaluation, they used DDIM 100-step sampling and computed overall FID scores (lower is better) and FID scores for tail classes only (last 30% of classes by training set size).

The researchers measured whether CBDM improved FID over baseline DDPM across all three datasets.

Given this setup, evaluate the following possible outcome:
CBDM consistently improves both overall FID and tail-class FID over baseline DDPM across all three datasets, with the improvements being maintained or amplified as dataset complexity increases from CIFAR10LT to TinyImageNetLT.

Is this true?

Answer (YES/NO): NO